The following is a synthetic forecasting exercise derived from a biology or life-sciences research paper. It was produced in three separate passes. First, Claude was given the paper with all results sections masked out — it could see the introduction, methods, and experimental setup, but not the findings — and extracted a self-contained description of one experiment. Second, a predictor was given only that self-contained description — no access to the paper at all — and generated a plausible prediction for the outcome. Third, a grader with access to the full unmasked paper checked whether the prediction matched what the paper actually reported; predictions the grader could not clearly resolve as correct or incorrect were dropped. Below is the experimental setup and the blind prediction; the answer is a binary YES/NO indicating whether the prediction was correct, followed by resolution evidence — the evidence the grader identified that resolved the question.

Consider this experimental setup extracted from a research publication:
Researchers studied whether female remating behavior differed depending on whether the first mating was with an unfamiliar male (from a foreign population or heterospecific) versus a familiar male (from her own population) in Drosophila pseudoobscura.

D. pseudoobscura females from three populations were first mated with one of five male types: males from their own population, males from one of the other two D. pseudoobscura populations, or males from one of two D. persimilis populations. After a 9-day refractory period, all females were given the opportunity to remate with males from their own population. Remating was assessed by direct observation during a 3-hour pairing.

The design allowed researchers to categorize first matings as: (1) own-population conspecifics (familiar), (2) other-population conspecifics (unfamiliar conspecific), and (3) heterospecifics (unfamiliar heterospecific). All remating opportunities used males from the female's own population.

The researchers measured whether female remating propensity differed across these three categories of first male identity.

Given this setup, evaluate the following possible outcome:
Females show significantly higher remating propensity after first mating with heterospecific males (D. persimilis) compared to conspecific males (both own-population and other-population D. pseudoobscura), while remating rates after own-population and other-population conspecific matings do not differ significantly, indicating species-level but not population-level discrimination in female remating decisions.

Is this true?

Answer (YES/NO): NO